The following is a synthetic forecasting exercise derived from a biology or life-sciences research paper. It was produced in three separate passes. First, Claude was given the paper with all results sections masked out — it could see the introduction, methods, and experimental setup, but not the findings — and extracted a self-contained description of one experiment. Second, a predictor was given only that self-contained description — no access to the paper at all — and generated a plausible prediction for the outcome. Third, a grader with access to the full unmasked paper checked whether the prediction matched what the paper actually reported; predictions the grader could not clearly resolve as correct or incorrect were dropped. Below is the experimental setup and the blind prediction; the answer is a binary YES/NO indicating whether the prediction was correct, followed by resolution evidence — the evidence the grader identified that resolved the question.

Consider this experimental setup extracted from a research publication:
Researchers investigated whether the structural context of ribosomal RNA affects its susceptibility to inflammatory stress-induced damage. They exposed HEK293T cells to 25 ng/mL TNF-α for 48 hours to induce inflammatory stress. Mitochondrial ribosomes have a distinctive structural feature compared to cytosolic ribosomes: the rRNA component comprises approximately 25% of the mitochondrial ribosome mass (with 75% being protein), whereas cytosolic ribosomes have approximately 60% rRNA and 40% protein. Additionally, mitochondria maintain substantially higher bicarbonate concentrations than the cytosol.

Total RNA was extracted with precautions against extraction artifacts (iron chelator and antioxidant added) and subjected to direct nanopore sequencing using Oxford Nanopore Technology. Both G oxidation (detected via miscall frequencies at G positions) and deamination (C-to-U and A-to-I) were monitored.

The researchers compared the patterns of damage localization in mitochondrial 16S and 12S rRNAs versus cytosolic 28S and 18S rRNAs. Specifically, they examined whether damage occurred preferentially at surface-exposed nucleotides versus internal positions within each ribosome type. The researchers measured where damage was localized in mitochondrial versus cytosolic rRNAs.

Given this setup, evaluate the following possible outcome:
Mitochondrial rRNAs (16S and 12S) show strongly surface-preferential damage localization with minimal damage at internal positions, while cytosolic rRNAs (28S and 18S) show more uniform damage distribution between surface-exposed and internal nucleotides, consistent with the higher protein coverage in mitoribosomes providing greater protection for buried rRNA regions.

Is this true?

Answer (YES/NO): NO